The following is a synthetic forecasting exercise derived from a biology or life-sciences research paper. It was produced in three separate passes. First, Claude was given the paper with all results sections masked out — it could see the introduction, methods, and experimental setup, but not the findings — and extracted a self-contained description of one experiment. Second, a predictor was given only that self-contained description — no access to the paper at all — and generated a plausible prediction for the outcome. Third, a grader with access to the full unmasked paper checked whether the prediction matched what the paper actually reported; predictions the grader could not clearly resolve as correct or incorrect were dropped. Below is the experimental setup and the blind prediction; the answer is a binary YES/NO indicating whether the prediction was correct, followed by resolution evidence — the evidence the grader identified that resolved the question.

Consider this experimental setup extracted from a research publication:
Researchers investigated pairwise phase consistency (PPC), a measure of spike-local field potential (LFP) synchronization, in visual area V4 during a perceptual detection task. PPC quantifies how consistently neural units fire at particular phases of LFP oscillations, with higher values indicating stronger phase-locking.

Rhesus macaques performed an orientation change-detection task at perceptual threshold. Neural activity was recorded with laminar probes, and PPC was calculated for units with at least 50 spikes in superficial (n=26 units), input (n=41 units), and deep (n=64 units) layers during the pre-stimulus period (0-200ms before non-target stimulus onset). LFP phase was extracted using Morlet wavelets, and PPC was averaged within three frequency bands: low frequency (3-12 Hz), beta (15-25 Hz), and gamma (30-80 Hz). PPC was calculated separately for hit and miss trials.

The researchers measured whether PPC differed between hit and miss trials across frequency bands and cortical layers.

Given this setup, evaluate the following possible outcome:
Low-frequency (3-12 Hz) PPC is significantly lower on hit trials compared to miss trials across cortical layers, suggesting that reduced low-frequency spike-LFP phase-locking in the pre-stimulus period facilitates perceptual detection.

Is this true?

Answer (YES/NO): NO